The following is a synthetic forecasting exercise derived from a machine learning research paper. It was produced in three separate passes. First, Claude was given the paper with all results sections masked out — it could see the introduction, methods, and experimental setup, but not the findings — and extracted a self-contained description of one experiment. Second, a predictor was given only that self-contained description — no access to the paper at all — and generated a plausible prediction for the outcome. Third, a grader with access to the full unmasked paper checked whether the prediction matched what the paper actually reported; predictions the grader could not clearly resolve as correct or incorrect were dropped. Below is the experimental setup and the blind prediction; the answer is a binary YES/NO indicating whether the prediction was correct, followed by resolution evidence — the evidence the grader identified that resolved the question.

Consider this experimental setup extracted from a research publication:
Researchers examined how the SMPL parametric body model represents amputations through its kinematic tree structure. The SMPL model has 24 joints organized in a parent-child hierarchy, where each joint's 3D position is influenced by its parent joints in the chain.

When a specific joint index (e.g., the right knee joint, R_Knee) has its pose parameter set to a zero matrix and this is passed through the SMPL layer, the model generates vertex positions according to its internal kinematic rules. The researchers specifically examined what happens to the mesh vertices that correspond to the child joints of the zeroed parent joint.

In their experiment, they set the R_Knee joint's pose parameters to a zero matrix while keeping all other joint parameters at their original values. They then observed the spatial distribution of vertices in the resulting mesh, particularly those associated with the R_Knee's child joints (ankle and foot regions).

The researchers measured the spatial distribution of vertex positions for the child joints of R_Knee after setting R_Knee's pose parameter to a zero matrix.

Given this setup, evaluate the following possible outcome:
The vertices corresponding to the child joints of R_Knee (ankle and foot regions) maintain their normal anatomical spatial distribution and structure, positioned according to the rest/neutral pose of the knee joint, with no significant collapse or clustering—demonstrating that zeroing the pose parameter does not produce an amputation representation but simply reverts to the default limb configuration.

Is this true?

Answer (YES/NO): NO